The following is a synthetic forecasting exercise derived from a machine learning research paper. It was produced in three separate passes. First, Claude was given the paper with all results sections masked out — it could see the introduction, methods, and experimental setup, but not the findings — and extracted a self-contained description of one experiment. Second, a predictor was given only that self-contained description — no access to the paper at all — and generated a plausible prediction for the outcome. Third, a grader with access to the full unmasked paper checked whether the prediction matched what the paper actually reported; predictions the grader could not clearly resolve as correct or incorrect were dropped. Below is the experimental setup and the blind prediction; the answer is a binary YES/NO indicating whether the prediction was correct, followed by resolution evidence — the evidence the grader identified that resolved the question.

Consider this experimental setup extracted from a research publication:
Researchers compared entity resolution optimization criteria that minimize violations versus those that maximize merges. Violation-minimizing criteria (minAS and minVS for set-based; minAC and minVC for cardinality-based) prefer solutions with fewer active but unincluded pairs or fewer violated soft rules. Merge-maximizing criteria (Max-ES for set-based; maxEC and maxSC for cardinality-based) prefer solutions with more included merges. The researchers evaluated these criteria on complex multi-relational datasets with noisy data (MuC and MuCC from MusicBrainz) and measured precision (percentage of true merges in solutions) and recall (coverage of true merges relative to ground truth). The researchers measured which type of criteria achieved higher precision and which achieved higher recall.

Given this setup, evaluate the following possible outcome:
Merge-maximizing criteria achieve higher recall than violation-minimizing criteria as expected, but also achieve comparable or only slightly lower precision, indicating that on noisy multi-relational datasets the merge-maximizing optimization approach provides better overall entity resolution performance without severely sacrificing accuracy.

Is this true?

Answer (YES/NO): NO